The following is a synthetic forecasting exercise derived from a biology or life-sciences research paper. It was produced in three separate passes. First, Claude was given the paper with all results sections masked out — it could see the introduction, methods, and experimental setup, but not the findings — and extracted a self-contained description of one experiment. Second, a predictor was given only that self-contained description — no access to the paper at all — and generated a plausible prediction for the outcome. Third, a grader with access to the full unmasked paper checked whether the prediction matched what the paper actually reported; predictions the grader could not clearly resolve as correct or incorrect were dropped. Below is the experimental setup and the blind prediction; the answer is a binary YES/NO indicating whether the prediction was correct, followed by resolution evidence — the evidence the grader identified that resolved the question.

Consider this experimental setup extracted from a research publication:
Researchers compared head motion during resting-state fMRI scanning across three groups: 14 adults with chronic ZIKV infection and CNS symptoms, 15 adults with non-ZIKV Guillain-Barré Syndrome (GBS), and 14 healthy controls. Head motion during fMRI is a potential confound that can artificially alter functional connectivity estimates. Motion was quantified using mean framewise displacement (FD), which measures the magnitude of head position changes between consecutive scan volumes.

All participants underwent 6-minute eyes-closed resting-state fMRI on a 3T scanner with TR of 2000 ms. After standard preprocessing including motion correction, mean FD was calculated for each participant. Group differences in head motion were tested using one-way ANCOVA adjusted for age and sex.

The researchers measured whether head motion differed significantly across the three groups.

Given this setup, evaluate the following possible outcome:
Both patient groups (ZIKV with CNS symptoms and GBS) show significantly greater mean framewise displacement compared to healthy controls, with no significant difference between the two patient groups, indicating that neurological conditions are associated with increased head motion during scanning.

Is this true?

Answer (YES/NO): NO